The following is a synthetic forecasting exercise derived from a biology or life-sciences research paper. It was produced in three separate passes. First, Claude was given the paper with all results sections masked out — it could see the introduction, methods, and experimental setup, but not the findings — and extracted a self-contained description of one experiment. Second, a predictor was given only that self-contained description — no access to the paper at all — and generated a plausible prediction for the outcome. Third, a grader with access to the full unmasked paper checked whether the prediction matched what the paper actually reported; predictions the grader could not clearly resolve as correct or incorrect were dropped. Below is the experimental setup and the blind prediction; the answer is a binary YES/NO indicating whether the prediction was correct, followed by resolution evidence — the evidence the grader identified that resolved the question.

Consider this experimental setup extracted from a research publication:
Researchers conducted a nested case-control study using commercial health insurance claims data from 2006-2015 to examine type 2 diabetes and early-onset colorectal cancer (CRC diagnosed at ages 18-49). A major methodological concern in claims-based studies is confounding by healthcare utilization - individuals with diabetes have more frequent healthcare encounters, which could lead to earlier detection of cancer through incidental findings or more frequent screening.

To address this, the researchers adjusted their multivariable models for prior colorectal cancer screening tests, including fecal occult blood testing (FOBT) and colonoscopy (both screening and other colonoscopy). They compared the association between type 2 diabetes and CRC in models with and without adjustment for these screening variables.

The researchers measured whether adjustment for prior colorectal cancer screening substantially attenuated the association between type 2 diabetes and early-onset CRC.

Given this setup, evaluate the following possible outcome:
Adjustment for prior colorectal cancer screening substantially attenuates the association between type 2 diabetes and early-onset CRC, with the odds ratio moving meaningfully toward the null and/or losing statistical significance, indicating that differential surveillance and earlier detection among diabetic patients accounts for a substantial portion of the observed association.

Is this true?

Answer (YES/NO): NO